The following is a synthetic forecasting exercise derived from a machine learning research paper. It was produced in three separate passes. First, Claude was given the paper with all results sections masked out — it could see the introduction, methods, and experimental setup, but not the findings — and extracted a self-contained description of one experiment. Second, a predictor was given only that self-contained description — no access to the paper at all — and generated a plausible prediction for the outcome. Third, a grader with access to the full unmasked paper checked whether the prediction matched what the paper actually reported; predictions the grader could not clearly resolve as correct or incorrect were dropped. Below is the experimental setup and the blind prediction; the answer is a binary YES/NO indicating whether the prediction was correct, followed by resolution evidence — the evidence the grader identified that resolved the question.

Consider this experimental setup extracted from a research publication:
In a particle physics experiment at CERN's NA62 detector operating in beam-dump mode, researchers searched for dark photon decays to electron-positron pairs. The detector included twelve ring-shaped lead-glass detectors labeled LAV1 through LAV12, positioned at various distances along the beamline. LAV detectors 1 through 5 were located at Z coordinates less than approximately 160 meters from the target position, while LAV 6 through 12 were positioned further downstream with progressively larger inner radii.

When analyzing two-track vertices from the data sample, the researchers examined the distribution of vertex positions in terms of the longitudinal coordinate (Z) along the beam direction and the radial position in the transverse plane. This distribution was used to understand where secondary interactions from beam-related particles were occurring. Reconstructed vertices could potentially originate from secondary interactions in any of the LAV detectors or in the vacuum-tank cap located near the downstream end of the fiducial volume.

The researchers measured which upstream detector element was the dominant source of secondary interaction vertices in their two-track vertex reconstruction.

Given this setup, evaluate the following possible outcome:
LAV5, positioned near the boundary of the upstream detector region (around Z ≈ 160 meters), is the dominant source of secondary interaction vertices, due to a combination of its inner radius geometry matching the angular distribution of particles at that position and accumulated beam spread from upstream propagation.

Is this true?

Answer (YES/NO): YES